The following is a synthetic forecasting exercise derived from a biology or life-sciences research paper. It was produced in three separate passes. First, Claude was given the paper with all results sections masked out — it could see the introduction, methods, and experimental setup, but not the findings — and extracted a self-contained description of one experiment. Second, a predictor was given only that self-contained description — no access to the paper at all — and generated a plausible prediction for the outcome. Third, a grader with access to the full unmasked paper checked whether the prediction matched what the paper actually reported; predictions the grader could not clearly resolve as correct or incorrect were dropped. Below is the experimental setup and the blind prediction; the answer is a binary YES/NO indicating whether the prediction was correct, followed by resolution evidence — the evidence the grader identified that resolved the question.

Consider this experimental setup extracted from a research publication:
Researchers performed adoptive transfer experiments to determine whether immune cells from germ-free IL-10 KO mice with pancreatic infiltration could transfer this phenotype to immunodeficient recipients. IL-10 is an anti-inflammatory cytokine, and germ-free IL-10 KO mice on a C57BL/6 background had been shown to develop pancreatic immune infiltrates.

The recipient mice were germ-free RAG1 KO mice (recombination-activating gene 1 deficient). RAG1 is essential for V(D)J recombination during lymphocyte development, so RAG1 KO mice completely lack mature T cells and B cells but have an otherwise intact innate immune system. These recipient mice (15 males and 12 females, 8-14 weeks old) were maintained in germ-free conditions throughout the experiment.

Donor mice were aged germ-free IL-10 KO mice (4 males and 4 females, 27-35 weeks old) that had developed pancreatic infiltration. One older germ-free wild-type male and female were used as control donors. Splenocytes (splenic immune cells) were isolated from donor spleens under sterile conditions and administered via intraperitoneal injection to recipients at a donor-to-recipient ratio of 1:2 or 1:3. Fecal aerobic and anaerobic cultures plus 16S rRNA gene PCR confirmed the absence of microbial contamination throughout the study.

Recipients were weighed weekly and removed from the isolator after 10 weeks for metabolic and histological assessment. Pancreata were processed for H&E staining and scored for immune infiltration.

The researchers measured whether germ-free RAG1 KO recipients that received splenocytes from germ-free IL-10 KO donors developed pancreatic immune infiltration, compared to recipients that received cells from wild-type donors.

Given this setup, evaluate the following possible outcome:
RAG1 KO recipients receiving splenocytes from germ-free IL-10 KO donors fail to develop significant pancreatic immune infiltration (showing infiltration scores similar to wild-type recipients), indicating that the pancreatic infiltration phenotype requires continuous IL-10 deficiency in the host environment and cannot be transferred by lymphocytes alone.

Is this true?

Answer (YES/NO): YES